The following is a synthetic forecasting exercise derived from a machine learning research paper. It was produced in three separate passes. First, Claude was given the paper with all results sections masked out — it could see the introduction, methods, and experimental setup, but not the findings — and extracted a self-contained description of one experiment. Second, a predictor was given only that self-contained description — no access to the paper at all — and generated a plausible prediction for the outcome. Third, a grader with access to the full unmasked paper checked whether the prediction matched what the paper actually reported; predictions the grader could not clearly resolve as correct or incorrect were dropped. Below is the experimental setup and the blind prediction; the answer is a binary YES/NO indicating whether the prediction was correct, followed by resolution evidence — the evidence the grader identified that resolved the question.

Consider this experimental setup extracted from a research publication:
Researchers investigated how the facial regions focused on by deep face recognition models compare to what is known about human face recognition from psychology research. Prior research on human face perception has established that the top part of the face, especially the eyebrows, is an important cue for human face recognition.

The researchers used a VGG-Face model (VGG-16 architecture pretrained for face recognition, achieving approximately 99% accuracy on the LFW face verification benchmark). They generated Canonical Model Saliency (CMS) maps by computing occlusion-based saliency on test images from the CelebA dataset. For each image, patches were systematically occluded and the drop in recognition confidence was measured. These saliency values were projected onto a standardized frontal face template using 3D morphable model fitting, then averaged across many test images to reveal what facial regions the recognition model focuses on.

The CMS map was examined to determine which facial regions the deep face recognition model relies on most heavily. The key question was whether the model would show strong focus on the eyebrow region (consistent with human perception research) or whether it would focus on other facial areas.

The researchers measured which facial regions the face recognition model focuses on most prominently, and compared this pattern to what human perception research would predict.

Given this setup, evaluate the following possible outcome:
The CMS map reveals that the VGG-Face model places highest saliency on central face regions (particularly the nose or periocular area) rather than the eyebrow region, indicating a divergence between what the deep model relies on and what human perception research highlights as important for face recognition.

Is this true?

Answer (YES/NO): YES